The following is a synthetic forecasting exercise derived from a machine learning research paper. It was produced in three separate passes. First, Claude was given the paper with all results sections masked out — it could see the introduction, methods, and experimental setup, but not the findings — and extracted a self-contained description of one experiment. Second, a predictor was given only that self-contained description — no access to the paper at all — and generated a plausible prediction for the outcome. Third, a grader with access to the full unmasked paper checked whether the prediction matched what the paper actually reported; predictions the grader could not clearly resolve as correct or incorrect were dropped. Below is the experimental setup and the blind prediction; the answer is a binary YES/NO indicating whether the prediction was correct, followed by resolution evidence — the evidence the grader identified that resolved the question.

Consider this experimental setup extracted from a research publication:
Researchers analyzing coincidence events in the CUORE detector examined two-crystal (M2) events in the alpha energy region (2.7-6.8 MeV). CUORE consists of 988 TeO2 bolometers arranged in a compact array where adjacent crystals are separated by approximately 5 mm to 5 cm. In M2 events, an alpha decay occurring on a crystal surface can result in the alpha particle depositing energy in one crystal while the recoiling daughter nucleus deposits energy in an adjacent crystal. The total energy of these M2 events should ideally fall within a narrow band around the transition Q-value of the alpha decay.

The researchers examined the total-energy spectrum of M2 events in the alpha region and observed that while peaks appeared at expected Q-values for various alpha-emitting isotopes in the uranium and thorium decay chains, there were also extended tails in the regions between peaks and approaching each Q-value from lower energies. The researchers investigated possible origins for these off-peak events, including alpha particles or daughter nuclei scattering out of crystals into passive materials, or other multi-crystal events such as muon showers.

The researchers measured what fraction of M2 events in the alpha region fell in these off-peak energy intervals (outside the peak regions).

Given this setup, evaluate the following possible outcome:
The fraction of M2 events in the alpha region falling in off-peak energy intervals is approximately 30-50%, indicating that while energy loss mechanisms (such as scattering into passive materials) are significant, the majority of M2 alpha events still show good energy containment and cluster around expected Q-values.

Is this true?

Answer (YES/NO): NO